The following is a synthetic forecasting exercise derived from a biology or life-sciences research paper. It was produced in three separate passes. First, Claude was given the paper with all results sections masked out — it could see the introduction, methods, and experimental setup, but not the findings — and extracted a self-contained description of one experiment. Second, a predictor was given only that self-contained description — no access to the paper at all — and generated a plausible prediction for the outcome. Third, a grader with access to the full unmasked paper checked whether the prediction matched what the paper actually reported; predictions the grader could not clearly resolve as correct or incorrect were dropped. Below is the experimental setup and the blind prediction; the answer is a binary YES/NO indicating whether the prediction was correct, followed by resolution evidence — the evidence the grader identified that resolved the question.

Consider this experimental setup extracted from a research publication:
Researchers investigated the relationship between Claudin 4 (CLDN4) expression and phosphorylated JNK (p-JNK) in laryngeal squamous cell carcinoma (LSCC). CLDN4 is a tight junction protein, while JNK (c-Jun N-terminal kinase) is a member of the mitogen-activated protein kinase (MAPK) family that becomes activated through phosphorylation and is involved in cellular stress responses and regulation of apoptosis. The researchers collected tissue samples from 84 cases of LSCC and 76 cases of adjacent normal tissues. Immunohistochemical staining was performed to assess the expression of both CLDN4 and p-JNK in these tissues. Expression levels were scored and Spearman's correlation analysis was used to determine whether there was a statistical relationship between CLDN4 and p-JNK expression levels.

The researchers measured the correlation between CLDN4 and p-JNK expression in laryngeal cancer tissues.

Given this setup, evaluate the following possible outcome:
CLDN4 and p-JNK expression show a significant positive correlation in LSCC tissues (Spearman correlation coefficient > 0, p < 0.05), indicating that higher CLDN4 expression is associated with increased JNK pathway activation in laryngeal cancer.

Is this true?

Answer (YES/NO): NO